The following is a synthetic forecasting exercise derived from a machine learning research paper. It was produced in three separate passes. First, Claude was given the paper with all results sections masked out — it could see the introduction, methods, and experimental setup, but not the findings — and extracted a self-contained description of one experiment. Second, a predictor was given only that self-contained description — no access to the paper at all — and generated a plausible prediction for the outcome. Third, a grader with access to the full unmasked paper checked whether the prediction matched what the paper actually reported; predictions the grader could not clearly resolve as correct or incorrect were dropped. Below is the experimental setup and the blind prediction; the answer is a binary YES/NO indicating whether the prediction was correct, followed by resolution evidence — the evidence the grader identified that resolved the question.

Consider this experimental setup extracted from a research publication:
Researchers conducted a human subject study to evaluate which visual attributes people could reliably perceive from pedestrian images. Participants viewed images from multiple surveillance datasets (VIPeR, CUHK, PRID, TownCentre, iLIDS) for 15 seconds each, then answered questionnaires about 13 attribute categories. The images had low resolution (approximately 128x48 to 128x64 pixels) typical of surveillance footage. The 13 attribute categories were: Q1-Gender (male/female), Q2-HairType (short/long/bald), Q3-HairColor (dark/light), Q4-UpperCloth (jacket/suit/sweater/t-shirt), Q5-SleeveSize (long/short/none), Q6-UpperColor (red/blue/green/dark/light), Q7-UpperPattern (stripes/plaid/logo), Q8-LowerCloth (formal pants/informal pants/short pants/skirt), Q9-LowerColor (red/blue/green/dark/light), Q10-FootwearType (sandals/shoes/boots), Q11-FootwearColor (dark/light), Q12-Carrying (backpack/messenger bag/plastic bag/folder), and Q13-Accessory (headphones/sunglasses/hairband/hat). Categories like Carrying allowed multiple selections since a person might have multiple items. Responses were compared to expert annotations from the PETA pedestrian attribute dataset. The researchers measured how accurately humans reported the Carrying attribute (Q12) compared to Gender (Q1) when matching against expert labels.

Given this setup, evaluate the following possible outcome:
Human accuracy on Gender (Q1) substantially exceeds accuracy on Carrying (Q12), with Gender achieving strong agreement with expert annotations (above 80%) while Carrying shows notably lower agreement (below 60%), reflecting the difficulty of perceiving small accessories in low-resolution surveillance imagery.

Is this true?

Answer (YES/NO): YES